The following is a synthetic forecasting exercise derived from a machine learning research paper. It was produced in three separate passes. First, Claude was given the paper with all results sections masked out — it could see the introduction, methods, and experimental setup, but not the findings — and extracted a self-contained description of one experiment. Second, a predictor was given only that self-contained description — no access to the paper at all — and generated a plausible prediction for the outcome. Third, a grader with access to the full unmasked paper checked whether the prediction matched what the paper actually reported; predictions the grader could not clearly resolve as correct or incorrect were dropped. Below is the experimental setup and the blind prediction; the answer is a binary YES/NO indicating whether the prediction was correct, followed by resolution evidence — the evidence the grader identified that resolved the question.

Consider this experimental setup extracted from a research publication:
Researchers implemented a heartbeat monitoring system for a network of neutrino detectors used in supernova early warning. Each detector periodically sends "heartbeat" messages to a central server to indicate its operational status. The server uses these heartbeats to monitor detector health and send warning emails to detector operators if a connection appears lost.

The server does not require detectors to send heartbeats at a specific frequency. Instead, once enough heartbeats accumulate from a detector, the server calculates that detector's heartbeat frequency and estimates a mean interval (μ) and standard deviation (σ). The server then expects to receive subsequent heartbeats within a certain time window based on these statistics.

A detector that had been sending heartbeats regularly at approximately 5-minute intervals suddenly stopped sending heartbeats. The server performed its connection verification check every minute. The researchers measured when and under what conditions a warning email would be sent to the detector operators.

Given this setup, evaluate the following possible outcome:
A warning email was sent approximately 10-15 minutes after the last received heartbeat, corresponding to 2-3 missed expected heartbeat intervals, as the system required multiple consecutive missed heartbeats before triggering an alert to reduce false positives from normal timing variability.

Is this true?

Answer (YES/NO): NO